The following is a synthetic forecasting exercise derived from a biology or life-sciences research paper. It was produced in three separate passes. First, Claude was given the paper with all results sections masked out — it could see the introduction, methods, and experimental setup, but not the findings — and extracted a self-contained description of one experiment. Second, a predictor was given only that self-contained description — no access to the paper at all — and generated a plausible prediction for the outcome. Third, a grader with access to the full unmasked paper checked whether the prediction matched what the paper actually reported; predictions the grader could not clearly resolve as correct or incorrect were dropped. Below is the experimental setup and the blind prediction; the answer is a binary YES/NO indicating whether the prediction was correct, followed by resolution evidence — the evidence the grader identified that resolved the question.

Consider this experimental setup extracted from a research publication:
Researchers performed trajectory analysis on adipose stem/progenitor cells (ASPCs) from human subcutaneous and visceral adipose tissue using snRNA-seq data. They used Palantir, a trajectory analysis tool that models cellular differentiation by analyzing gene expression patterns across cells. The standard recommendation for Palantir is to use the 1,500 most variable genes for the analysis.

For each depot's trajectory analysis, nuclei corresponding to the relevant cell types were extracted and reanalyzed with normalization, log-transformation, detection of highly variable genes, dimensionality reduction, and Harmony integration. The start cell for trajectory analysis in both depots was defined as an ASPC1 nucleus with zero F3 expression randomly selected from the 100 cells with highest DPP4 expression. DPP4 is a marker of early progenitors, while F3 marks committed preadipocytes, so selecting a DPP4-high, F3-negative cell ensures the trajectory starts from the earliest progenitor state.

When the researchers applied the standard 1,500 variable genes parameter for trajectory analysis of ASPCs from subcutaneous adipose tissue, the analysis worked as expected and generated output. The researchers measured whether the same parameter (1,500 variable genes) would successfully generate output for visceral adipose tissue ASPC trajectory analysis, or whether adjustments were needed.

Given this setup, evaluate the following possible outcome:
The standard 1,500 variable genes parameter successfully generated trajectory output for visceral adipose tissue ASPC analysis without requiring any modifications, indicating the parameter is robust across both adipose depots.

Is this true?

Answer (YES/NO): NO